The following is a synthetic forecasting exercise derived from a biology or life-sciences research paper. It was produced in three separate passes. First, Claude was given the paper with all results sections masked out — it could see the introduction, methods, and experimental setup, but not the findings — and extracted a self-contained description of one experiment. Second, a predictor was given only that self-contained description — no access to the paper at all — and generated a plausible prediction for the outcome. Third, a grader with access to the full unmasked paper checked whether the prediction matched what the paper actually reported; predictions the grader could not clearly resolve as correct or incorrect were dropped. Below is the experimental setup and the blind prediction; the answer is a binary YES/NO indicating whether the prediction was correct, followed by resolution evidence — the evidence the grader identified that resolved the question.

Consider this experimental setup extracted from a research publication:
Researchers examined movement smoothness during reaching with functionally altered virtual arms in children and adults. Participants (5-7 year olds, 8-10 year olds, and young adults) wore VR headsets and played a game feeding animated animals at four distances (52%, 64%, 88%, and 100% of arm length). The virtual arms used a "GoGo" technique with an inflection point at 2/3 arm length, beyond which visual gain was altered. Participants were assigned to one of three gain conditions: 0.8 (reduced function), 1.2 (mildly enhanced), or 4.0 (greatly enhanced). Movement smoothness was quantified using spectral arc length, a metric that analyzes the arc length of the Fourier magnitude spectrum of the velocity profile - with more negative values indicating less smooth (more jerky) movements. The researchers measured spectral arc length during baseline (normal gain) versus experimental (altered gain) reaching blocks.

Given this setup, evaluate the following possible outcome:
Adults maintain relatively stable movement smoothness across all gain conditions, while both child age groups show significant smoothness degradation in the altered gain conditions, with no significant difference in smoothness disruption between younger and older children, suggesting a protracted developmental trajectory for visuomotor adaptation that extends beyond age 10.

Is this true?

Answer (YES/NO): NO